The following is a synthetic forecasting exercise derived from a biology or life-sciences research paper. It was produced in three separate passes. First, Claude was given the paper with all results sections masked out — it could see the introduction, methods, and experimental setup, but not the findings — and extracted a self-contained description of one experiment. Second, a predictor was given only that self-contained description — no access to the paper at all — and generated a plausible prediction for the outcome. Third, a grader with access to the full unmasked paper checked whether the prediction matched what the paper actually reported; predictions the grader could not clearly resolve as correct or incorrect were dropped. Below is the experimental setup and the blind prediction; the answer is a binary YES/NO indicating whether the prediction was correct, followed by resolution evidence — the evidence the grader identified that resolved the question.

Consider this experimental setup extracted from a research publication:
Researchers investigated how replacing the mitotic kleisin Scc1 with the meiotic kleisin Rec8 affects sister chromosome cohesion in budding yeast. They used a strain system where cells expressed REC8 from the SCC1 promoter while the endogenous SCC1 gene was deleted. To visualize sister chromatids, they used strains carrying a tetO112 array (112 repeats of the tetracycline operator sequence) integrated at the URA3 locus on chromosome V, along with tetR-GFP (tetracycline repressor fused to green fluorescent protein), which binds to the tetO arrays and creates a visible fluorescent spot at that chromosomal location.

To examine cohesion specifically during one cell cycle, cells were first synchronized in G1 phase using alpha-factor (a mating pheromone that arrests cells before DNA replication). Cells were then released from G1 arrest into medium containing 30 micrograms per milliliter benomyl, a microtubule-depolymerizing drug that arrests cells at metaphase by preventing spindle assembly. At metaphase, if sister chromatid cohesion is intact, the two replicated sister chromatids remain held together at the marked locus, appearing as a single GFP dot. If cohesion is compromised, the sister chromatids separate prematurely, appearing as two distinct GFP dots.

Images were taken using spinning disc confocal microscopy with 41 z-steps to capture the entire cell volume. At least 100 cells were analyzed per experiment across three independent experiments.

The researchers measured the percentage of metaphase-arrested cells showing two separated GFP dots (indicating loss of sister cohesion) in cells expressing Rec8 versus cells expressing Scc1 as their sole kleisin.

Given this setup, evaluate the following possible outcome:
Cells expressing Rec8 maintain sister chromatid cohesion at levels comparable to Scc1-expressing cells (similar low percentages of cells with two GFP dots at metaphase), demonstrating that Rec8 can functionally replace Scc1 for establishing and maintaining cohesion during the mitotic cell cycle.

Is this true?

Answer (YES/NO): NO